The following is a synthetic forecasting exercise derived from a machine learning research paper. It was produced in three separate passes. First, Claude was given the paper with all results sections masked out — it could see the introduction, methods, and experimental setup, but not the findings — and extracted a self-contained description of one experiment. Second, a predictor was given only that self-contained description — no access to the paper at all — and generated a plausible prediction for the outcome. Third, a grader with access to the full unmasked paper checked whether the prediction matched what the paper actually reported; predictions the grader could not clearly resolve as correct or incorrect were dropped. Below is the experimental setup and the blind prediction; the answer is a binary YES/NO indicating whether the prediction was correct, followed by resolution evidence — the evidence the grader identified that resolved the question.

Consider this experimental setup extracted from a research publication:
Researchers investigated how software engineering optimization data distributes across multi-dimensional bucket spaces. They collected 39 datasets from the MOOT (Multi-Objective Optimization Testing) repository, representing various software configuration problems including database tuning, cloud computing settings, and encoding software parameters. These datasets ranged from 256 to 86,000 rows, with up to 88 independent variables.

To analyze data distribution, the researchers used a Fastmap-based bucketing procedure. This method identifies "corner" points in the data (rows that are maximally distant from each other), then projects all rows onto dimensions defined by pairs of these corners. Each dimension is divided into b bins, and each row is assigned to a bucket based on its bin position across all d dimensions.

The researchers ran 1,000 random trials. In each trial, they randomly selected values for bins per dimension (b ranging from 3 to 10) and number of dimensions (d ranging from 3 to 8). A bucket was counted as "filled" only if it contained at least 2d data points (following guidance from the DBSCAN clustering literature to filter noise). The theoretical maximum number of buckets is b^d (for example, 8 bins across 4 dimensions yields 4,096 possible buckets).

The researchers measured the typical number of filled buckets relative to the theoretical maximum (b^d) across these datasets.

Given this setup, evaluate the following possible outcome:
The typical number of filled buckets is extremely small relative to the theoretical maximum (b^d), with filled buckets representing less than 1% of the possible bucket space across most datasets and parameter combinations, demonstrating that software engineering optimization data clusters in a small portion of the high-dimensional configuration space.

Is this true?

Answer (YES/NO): NO